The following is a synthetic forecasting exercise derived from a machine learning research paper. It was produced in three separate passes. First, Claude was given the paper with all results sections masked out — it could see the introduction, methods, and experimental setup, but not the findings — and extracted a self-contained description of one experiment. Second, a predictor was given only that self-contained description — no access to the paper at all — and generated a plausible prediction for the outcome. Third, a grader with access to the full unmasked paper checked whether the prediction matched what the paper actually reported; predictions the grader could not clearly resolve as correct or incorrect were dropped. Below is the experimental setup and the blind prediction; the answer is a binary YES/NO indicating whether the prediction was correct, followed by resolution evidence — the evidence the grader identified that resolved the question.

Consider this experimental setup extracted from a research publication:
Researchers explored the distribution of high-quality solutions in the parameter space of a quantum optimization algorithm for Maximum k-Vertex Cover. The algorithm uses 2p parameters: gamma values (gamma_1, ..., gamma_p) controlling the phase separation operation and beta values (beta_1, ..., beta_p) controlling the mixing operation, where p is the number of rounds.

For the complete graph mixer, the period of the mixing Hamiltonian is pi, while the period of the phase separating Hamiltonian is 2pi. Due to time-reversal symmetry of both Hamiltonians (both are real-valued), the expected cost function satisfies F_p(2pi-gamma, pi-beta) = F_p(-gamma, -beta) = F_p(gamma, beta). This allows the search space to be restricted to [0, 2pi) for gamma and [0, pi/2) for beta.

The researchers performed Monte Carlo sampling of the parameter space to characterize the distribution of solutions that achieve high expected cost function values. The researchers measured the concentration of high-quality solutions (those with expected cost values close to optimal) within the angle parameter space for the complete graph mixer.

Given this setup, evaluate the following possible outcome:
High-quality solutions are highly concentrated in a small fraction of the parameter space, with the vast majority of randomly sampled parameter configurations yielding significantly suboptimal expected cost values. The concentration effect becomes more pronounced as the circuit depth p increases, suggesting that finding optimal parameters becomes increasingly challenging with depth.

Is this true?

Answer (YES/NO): YES